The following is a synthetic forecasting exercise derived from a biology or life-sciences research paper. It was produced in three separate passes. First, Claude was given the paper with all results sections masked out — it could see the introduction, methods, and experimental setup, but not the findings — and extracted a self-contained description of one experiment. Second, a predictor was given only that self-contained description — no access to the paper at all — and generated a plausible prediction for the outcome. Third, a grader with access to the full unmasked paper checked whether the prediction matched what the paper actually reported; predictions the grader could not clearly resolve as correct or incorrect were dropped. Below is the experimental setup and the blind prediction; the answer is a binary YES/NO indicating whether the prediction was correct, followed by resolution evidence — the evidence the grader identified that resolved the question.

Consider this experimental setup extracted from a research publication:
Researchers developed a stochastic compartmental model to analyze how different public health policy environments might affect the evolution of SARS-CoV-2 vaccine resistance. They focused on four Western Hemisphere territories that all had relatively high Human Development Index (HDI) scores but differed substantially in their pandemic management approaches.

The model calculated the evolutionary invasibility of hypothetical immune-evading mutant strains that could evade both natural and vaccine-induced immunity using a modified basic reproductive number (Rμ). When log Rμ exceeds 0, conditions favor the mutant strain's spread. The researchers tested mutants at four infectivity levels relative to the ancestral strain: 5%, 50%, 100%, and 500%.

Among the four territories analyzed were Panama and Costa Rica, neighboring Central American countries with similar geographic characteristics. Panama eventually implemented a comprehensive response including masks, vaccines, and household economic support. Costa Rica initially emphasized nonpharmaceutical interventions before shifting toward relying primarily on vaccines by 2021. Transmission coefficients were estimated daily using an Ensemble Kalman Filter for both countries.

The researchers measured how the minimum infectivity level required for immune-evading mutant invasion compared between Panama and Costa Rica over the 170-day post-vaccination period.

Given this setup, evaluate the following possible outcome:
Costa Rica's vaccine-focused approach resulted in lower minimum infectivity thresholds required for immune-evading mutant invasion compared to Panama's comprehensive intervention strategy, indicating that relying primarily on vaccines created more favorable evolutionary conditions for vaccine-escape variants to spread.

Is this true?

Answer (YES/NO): NO